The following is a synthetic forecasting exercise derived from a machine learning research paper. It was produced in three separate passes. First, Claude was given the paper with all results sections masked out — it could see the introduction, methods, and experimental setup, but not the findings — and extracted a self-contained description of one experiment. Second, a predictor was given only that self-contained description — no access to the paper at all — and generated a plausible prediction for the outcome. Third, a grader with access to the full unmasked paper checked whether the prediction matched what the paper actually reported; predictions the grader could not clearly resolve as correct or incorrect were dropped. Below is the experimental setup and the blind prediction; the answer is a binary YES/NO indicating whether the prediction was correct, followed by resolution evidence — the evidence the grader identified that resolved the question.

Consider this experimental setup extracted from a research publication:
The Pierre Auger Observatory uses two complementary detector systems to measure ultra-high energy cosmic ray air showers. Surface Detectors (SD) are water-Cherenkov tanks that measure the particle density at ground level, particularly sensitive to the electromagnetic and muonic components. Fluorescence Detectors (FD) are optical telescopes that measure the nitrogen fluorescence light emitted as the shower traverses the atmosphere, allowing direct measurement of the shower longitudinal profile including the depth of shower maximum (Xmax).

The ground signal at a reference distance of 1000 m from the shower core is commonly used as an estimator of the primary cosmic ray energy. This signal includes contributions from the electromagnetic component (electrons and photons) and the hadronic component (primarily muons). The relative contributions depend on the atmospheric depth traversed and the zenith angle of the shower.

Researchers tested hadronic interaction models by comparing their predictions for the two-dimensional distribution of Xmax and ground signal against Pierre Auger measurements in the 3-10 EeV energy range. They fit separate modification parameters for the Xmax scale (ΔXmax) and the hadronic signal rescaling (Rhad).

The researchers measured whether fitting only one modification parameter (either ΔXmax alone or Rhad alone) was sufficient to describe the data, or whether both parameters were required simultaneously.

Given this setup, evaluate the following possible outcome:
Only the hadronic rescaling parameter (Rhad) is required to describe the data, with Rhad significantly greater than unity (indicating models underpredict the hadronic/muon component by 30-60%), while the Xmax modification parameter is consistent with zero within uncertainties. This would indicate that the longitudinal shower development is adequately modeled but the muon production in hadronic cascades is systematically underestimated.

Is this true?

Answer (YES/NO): NO